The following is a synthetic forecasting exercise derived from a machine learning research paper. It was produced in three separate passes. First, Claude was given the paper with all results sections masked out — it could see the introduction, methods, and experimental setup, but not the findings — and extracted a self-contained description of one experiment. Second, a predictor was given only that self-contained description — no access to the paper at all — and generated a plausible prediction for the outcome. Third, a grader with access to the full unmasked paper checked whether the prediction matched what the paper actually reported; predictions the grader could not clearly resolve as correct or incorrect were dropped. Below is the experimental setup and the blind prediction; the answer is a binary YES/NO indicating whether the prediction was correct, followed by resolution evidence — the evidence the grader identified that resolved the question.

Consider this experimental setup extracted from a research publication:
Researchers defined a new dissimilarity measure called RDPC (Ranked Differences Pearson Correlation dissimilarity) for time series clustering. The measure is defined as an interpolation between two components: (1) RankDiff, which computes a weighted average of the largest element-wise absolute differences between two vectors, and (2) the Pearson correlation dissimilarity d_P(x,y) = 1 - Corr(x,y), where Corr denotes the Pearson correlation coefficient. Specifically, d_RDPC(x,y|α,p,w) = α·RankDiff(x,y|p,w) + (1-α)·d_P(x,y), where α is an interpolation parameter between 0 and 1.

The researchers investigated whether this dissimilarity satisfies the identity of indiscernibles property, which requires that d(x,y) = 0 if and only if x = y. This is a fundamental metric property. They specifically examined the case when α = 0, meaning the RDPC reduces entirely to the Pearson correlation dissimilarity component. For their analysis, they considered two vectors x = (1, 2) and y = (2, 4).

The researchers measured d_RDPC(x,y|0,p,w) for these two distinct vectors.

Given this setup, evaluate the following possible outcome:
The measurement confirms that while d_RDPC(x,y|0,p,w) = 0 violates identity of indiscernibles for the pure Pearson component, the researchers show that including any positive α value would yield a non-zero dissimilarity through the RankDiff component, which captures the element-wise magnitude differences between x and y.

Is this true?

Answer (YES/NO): YES